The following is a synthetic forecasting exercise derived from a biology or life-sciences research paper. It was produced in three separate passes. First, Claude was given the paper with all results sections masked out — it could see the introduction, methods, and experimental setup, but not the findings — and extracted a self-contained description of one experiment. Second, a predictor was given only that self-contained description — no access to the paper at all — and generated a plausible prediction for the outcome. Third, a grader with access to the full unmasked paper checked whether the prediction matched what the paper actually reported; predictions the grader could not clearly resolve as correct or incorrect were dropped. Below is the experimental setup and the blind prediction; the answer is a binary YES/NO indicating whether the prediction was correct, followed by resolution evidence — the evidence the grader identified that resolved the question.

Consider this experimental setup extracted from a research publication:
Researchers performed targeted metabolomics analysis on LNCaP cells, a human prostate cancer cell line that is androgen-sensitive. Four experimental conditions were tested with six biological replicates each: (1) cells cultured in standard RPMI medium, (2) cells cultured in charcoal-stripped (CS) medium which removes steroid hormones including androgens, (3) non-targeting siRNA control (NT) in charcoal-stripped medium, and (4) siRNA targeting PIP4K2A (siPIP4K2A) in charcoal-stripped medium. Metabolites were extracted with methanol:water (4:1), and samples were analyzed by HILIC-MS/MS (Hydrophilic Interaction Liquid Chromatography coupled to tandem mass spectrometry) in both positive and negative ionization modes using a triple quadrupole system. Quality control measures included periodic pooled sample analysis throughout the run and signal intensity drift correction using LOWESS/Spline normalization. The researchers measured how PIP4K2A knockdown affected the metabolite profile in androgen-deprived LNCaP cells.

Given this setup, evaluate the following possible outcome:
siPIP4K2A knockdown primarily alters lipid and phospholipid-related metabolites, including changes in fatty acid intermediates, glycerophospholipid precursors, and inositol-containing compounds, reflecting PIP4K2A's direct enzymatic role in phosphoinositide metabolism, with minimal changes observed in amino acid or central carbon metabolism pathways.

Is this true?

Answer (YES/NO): NO